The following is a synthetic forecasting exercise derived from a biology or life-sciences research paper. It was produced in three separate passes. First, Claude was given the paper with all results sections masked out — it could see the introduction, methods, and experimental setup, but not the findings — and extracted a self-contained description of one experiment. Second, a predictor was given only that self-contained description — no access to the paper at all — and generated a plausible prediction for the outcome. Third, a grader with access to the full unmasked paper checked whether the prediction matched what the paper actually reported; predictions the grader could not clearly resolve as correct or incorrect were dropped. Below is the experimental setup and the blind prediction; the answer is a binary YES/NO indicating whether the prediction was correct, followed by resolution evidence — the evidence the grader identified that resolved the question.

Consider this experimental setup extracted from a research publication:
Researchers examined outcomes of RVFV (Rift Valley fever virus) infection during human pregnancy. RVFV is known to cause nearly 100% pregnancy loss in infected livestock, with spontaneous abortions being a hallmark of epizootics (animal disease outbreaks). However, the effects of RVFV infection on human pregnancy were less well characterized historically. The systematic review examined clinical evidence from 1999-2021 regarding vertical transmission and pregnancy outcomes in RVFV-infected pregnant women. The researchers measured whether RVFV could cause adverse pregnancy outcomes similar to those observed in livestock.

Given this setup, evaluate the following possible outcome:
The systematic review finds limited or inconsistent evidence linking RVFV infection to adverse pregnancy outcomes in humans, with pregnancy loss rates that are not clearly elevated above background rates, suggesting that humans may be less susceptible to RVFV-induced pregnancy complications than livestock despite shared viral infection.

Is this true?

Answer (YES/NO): NO